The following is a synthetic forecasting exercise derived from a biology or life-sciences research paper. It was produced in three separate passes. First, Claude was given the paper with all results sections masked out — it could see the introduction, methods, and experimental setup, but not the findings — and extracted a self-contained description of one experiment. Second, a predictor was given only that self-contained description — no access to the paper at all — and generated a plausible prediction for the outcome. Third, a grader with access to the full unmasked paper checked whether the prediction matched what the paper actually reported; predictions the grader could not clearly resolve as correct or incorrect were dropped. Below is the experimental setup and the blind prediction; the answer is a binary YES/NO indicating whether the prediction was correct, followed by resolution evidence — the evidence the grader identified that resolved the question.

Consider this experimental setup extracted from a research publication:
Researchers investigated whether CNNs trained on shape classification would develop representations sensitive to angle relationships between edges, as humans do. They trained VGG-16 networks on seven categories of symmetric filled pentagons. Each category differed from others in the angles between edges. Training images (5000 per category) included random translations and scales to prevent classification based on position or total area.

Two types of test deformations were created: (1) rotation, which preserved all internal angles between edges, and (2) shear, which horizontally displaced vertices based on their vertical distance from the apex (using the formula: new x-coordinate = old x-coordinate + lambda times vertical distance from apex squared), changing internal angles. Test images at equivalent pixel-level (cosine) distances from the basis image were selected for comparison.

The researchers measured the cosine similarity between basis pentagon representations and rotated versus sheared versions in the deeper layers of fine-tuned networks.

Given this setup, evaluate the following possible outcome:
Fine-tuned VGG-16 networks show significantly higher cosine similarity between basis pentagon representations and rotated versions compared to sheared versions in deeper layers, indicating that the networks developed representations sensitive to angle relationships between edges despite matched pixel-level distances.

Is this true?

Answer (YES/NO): NO